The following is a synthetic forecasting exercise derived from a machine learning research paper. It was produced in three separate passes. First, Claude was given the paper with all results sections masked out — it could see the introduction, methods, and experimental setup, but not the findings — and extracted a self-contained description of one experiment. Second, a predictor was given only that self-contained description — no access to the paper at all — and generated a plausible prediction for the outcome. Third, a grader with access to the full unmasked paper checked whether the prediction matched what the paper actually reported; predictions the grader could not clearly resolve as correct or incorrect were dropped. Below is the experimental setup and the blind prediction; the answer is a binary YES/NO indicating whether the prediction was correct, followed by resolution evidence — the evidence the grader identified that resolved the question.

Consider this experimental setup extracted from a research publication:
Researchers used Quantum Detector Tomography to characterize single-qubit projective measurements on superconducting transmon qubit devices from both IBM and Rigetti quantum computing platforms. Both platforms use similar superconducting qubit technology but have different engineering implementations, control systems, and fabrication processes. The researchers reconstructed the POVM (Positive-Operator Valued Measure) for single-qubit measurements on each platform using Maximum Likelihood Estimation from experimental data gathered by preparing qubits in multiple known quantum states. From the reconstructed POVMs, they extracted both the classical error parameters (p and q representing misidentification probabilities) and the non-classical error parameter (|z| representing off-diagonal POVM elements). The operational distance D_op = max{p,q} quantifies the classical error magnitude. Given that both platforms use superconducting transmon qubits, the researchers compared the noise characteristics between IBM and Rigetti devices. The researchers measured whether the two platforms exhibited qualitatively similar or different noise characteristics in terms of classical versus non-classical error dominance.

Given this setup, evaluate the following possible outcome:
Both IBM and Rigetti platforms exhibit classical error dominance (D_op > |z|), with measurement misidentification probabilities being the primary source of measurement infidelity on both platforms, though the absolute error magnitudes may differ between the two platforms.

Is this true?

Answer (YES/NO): YES